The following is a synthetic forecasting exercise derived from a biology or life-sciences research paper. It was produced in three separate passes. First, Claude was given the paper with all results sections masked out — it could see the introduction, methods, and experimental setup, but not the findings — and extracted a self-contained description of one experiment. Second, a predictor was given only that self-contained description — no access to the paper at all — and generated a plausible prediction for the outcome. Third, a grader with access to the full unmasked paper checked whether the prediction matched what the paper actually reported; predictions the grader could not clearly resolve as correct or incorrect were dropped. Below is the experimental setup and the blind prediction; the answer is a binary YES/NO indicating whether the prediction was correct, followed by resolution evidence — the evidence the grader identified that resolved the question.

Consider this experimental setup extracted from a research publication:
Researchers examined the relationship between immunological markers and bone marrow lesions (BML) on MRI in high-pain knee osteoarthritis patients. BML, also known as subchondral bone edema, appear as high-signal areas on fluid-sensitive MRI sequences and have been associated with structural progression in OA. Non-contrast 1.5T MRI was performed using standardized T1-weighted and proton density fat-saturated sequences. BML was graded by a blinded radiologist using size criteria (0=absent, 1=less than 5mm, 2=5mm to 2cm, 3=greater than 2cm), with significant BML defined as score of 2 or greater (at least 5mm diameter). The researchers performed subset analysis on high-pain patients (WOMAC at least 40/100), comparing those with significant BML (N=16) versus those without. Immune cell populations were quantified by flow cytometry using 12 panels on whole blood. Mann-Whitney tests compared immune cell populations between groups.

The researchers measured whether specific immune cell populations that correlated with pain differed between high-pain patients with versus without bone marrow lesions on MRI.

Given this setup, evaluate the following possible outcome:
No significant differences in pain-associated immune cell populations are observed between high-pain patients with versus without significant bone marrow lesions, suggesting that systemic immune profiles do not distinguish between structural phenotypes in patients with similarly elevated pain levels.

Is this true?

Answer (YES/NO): NO